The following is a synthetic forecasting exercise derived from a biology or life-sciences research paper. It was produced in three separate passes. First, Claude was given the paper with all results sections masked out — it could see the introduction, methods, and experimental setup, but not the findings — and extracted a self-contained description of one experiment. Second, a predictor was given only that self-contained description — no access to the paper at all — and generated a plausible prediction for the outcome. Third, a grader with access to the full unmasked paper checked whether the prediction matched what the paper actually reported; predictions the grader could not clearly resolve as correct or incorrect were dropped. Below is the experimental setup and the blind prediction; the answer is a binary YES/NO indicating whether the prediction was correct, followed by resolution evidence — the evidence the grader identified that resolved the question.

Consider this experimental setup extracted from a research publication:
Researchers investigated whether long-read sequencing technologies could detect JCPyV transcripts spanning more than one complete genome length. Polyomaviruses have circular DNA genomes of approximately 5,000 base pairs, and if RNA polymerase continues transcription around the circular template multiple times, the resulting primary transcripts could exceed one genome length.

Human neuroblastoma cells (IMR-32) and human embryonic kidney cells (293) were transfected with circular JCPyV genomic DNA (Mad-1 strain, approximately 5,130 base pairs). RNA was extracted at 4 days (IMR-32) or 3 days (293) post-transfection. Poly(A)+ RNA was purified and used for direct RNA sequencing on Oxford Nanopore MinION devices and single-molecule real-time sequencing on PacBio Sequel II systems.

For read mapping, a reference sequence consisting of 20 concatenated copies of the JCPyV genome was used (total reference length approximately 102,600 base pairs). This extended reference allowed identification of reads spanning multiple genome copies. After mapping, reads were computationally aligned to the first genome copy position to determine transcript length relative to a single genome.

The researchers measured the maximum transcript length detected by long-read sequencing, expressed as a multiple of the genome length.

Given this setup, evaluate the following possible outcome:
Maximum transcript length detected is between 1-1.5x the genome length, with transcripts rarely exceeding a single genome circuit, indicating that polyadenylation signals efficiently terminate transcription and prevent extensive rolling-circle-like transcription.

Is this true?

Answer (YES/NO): NO